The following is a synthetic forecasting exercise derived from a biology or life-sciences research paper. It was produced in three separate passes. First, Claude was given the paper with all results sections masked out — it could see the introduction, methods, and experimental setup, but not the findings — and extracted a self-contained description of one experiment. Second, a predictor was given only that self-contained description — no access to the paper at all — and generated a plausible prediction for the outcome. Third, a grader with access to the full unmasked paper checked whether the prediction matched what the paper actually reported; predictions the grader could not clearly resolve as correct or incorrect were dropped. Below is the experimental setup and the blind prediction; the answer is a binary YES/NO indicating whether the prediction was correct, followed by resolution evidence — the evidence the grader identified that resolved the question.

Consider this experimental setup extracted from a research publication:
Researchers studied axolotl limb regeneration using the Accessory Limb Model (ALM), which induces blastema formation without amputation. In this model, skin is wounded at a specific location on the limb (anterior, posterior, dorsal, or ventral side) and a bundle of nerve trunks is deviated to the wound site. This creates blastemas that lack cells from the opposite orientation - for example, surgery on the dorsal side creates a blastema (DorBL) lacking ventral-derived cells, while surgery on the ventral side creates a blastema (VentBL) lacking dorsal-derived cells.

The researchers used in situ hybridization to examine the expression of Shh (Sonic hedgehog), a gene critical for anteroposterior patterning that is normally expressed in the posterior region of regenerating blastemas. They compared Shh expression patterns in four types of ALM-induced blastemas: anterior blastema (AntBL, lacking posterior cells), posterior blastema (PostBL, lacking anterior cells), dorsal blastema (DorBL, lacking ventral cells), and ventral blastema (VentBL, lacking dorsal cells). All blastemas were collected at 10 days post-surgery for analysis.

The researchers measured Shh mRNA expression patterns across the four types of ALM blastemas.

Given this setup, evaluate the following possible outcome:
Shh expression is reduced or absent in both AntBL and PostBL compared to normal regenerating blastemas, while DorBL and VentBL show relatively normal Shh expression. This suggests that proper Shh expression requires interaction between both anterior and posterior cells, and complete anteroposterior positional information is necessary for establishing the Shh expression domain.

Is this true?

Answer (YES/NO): NO